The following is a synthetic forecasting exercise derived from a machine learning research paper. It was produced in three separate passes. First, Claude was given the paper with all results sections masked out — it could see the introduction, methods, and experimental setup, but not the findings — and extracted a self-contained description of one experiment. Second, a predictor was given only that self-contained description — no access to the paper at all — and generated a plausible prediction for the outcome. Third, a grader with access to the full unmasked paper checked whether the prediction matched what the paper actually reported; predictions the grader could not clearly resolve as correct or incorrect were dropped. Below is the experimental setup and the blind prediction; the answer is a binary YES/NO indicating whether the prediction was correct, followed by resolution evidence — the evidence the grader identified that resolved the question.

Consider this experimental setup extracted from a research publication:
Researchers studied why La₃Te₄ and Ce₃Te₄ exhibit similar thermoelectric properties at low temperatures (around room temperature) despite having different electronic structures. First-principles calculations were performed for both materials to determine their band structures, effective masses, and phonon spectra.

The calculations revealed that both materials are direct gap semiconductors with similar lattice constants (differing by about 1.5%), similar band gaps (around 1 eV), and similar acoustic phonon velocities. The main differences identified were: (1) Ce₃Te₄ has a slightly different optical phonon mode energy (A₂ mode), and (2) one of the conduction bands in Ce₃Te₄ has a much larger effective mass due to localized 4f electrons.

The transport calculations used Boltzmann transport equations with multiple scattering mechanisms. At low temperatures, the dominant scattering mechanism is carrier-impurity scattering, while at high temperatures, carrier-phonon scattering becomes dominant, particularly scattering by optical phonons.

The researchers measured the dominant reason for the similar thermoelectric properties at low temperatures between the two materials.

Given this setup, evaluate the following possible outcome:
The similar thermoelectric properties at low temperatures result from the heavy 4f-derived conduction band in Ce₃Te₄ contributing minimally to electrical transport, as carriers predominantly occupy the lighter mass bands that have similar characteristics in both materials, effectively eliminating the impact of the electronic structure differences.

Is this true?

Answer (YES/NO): NO